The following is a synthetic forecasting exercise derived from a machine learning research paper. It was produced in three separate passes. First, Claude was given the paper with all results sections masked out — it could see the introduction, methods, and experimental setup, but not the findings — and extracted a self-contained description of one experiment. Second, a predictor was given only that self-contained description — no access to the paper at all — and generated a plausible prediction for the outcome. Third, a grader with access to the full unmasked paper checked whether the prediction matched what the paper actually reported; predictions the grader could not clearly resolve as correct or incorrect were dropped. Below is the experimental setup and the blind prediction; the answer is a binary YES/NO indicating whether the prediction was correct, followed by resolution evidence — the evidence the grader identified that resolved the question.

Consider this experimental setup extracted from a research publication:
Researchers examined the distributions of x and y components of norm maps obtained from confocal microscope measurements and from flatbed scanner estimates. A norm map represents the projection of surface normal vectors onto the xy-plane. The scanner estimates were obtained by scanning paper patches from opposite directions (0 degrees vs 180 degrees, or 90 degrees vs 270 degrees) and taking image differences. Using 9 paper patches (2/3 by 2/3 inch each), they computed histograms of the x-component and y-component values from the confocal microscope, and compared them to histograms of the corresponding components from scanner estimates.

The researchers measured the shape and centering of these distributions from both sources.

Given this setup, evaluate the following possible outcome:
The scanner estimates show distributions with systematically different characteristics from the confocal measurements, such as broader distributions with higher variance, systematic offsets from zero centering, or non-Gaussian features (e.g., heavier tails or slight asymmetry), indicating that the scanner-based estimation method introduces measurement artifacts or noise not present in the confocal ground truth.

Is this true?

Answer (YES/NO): NO